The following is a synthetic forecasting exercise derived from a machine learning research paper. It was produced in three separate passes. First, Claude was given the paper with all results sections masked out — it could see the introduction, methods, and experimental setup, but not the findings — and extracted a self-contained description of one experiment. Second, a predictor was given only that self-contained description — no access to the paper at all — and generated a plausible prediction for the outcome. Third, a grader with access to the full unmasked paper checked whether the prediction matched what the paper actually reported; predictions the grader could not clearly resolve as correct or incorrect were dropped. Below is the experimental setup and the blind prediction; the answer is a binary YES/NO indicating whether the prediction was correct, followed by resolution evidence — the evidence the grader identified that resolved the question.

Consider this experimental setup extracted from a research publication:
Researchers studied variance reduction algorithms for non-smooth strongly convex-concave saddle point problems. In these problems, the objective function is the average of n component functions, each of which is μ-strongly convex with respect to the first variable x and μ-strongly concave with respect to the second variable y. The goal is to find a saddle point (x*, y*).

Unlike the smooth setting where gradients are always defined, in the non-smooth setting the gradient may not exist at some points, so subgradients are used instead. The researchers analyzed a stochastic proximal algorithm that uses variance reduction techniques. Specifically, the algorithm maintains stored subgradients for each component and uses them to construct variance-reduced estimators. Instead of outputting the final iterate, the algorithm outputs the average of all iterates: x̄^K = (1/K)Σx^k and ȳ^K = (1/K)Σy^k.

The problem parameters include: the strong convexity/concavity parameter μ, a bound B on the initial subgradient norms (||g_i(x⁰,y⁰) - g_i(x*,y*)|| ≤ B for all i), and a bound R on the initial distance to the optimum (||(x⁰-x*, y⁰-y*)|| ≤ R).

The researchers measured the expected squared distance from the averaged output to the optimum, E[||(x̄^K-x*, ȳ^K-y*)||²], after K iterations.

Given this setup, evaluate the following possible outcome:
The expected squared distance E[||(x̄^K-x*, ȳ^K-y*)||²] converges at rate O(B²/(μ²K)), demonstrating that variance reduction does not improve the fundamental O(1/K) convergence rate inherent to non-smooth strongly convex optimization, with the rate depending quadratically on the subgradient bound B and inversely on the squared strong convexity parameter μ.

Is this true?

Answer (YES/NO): NO